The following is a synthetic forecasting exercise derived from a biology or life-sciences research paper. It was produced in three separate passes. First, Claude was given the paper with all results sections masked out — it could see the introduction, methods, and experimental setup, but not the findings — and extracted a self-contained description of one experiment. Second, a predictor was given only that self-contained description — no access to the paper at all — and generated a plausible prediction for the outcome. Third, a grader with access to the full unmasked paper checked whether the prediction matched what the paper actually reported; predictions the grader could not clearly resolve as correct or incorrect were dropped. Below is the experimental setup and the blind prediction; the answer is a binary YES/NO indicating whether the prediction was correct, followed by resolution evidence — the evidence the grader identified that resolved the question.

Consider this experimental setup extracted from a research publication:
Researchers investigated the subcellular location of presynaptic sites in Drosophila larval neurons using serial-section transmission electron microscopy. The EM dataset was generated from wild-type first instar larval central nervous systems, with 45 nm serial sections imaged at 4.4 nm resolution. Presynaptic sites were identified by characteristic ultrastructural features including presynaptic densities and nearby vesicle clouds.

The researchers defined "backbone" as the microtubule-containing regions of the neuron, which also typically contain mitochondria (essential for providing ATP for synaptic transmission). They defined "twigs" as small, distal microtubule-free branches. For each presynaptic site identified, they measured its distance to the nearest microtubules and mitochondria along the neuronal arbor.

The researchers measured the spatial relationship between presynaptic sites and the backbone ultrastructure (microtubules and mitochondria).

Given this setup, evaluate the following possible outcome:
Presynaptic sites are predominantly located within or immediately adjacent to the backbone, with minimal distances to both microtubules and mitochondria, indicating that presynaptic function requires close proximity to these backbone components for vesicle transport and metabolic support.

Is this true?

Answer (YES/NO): YES